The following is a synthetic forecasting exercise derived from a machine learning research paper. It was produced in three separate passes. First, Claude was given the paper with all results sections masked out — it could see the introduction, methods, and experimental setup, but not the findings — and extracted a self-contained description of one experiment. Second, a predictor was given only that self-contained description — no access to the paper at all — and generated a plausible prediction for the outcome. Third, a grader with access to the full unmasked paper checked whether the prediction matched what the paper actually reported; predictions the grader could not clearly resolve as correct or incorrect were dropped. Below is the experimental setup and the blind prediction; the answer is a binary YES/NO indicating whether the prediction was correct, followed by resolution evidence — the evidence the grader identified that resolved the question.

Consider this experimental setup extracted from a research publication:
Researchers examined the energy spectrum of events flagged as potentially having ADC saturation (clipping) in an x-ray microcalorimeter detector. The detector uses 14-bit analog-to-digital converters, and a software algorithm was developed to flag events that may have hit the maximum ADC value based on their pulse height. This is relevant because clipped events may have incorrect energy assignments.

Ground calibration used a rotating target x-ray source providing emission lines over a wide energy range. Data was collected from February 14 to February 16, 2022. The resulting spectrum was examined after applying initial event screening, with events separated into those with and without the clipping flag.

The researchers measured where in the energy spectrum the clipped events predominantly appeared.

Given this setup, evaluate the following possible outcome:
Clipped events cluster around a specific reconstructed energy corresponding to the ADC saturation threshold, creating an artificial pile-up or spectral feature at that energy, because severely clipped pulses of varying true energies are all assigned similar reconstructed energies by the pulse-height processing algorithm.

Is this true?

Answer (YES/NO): NO